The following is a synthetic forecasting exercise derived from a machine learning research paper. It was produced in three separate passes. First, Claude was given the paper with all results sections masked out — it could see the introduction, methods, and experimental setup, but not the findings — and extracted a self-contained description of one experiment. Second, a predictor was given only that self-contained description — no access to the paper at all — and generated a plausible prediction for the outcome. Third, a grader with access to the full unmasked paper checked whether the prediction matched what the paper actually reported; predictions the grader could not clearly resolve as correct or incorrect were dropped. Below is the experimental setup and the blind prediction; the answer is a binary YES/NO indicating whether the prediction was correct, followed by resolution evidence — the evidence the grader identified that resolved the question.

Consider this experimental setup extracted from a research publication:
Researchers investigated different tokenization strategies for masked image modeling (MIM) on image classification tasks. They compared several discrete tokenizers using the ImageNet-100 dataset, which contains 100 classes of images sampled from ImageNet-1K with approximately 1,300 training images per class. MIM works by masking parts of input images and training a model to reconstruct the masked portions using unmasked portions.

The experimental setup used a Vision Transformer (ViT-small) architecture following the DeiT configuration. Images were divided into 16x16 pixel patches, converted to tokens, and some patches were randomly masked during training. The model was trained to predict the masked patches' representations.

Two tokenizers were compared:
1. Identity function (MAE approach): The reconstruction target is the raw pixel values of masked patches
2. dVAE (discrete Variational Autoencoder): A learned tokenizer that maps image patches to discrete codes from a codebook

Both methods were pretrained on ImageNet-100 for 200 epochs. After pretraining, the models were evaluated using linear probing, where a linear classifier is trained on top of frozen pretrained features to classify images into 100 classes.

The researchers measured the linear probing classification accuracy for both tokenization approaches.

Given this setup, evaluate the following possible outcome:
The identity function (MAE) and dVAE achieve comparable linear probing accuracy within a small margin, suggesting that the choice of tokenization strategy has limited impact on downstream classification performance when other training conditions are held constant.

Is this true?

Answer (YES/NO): NO